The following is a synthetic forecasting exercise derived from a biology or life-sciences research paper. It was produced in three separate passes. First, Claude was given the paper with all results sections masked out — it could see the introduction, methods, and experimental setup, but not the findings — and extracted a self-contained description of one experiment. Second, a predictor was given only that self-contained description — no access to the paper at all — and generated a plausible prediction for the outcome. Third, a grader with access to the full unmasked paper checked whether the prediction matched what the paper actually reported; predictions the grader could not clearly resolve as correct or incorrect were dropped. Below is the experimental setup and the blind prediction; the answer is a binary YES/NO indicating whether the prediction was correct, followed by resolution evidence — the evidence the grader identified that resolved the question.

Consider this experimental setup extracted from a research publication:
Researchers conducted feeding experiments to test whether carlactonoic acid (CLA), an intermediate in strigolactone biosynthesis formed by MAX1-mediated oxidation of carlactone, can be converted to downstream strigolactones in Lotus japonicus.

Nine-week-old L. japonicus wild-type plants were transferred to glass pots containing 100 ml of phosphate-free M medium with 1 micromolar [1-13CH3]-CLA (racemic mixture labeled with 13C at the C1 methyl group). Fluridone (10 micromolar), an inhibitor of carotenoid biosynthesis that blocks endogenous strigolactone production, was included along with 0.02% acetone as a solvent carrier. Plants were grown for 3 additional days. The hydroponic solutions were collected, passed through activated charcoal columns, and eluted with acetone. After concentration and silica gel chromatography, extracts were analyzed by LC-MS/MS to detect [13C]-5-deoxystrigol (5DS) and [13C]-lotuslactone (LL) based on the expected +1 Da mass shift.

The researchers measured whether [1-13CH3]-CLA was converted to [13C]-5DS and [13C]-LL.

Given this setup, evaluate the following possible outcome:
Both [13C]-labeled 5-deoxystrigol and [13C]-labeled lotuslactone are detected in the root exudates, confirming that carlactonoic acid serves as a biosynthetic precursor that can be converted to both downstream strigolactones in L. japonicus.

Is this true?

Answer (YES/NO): NO